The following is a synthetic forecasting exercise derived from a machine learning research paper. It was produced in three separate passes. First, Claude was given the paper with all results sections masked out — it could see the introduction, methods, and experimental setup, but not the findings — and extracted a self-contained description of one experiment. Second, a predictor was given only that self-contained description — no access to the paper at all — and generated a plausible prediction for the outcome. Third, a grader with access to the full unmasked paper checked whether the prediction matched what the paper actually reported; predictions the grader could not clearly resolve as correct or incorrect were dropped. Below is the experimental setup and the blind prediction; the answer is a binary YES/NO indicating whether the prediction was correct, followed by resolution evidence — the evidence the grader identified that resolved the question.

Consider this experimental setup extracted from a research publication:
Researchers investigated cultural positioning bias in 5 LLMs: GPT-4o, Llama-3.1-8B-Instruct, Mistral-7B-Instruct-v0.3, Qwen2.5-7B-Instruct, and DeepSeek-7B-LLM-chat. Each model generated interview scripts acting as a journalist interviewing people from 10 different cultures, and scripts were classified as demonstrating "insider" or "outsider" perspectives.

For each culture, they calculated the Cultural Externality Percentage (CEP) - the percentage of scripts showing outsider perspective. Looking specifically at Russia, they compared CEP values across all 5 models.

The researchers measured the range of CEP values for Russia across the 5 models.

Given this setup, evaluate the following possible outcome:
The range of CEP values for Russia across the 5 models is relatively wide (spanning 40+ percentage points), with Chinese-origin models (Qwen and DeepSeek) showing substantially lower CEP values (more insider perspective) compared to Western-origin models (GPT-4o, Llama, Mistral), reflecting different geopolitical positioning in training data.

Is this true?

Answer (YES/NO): NO